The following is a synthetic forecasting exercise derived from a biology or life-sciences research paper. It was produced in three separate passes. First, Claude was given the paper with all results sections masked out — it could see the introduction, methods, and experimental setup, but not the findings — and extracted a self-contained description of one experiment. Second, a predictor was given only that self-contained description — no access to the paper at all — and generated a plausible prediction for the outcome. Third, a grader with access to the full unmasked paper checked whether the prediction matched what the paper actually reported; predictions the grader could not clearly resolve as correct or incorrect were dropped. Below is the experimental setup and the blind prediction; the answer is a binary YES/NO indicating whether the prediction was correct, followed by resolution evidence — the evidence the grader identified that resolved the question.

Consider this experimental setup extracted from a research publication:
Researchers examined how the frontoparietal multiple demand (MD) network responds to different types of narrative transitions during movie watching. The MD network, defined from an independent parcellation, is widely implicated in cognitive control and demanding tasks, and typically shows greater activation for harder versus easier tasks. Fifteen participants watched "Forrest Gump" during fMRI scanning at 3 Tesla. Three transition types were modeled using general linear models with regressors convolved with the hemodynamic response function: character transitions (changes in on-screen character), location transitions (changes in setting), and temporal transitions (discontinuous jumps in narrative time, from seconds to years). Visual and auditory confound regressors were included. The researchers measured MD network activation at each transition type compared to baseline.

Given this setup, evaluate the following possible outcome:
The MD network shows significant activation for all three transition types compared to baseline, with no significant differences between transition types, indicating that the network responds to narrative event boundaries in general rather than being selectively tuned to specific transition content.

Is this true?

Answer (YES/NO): NO